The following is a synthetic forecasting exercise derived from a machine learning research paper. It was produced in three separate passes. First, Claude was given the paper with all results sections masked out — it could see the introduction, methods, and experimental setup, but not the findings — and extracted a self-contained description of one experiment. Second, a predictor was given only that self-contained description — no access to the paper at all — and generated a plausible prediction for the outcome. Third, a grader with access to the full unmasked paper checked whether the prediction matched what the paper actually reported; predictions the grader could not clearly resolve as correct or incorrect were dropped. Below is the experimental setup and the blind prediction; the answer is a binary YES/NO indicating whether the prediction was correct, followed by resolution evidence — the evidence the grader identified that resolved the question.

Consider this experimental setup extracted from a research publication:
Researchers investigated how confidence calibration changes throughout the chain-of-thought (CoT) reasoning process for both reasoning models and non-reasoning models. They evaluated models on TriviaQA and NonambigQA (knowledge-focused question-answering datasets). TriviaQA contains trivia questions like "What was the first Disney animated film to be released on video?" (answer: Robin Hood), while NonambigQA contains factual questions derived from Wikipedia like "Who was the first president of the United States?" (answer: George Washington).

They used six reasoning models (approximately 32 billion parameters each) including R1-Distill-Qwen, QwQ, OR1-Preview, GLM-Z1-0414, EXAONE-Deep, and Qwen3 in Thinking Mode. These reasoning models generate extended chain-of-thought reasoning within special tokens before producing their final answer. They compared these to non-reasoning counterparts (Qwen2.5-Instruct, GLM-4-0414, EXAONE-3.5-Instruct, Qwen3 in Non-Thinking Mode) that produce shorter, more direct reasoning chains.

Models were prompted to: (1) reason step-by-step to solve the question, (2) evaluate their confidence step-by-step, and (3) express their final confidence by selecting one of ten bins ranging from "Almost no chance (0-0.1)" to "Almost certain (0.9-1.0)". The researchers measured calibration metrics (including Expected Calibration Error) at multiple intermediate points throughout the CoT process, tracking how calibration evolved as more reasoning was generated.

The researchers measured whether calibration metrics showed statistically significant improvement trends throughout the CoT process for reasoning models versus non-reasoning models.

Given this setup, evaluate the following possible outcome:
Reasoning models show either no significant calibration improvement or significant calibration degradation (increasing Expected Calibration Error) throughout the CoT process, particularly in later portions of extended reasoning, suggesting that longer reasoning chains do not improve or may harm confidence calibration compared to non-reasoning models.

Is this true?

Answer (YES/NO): NO